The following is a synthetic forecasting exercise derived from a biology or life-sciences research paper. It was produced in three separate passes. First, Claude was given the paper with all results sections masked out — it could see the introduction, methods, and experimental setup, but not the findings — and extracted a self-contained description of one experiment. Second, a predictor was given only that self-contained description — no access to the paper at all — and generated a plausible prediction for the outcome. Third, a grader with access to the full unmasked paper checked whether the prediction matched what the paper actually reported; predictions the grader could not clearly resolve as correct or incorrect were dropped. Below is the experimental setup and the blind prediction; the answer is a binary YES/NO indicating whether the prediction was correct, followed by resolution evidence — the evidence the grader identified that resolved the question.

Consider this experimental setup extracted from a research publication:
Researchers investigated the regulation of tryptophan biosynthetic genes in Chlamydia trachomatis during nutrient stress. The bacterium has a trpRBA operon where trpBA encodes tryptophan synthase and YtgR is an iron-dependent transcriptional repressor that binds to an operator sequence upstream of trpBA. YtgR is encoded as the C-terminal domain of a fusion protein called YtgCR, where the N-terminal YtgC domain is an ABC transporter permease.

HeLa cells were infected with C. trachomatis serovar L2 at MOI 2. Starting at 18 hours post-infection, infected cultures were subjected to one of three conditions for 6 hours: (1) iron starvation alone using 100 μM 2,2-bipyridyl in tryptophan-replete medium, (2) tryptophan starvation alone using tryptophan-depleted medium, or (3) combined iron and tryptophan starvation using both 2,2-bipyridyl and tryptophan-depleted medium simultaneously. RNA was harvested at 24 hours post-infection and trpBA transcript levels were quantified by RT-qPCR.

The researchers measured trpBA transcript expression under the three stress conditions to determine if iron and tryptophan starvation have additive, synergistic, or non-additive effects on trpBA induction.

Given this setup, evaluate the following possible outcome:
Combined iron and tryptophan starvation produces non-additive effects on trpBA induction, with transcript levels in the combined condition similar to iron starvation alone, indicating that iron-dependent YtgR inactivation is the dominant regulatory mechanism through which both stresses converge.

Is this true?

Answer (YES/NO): NO